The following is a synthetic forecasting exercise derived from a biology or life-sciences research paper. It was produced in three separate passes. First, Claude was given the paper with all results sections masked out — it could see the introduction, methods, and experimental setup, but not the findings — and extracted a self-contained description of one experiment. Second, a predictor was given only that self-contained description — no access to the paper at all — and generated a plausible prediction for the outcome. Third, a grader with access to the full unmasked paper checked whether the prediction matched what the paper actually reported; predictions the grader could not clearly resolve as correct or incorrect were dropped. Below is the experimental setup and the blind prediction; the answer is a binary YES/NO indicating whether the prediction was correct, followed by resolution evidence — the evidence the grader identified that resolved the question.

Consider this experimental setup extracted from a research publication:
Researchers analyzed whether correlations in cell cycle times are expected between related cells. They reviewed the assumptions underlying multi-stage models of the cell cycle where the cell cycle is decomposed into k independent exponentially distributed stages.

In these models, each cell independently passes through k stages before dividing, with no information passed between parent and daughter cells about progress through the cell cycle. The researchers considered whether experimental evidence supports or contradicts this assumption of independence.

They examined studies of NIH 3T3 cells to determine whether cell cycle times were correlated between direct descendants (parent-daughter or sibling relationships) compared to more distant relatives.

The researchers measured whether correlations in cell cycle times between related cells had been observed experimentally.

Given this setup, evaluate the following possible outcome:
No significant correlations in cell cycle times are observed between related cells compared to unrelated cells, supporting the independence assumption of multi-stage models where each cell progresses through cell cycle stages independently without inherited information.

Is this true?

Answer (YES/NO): NO